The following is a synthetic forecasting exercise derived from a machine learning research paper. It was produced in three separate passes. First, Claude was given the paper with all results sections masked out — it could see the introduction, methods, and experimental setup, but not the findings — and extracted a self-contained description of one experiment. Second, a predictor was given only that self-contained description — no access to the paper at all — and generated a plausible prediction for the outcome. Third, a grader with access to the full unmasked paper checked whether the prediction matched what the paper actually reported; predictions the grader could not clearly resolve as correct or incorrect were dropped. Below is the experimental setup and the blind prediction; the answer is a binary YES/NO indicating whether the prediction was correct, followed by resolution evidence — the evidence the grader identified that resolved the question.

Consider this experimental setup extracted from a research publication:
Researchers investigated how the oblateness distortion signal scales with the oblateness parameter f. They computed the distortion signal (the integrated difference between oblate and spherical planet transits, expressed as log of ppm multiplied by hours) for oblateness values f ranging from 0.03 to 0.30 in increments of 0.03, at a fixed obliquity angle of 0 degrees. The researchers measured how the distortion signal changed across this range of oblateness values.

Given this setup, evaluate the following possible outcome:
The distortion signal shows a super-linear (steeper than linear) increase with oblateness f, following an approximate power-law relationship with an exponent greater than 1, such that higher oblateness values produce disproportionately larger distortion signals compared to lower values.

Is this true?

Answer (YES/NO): NO